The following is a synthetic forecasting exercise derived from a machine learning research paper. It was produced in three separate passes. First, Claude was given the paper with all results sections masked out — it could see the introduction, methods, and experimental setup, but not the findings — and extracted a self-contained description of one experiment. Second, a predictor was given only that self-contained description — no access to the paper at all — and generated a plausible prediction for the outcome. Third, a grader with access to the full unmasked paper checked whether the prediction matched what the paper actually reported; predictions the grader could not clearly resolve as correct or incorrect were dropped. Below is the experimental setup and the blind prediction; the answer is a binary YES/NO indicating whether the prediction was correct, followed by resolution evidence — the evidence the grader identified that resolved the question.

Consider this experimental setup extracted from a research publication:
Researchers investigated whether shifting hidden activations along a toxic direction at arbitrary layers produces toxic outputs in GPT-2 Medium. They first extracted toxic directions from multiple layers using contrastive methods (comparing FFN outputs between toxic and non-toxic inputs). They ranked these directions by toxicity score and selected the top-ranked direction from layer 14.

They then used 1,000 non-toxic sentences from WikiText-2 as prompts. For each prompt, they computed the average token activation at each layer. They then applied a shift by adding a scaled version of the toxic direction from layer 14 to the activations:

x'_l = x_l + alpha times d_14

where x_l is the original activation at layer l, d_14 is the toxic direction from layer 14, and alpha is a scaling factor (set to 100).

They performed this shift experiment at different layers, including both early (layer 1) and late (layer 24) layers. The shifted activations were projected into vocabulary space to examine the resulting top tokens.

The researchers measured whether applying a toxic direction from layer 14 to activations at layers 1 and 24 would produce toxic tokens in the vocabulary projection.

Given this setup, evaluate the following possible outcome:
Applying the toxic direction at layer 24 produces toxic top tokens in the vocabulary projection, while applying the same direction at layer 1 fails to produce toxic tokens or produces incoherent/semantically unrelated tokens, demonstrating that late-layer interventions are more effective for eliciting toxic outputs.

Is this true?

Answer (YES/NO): NO